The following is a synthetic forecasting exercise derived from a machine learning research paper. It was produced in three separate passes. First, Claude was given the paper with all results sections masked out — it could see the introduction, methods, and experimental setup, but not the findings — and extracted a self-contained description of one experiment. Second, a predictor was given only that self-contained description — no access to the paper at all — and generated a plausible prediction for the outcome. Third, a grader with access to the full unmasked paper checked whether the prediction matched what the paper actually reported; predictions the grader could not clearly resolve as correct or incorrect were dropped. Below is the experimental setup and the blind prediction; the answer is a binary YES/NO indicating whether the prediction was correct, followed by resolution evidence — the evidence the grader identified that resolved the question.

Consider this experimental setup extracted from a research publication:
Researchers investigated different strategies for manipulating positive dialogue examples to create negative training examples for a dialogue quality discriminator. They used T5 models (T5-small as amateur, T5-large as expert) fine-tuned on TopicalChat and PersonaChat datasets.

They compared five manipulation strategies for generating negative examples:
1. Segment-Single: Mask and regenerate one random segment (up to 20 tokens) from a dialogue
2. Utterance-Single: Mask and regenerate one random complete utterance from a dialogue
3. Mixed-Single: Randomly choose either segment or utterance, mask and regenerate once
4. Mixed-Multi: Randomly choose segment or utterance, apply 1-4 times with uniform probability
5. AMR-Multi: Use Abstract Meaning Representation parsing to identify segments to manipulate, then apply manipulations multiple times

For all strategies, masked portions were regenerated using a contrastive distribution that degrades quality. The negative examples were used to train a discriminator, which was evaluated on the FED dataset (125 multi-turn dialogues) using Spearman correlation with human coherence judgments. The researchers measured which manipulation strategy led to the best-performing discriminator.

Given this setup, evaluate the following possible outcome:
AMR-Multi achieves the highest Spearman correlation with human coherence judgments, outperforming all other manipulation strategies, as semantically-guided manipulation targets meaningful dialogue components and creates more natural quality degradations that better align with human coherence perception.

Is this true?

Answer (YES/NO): YES